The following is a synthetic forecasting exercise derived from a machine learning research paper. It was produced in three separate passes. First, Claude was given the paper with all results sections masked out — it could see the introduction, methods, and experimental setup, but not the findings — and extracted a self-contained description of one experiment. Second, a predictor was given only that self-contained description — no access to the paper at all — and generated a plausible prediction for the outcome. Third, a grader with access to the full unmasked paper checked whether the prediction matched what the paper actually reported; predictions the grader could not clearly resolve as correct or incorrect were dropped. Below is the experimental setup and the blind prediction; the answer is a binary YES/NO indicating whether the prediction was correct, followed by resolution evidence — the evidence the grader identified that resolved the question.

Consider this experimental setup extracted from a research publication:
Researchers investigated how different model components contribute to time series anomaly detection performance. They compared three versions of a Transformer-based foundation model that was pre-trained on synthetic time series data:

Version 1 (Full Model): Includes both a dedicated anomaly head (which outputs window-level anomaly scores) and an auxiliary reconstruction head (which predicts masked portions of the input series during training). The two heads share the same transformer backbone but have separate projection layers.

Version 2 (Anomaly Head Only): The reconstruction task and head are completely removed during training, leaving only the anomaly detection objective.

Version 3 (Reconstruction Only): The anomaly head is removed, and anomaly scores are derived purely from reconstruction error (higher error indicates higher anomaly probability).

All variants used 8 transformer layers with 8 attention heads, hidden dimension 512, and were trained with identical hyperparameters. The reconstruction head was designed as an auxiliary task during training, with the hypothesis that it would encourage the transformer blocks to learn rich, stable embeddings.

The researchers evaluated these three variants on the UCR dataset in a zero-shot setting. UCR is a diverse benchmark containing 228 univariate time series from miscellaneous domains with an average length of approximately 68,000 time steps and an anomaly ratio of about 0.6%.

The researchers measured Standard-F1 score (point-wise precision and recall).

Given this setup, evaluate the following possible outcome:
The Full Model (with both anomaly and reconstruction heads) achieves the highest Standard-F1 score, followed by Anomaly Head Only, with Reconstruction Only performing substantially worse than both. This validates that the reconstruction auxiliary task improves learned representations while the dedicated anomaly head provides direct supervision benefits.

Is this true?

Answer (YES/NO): NO